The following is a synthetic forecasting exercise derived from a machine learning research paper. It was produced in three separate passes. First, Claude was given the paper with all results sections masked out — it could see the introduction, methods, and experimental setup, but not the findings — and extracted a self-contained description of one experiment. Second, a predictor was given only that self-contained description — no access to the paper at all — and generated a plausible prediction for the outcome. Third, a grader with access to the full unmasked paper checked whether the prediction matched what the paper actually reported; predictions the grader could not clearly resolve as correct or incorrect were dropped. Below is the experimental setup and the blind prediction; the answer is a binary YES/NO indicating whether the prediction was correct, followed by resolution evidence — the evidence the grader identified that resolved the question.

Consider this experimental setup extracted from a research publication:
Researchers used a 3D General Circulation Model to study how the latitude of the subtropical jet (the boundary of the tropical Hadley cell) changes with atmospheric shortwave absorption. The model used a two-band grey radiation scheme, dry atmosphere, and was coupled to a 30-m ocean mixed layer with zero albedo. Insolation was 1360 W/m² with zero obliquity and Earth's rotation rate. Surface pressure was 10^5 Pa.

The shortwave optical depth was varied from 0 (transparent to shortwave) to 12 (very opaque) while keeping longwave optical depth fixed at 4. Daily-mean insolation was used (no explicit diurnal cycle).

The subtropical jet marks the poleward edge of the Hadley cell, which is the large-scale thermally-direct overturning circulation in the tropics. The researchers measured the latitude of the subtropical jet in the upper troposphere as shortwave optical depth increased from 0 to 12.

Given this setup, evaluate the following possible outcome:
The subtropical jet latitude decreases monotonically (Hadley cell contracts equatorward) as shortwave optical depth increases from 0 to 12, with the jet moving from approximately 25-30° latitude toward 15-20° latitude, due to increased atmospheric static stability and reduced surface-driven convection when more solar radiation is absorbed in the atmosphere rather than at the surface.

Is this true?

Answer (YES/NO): NO